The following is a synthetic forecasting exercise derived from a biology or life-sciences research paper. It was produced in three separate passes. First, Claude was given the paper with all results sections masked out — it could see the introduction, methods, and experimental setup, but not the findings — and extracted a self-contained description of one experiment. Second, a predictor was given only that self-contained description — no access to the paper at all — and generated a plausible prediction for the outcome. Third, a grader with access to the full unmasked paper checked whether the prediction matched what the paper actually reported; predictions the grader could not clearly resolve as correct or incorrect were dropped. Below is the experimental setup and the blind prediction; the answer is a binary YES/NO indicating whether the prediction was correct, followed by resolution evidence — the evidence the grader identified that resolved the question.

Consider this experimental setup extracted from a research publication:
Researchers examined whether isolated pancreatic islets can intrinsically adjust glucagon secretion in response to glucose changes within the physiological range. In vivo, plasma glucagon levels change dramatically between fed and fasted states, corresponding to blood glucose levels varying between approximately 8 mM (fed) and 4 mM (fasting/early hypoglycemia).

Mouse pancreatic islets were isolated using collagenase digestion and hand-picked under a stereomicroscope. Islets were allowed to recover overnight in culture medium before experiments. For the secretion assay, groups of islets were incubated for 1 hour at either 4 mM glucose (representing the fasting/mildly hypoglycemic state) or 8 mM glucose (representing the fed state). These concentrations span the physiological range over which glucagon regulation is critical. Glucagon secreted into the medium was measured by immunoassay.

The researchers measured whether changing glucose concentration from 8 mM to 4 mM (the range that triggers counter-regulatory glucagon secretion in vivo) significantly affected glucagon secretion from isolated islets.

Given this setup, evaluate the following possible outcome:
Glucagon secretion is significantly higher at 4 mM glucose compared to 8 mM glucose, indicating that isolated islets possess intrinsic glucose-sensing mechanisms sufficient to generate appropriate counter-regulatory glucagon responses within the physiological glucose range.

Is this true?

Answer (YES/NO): NO